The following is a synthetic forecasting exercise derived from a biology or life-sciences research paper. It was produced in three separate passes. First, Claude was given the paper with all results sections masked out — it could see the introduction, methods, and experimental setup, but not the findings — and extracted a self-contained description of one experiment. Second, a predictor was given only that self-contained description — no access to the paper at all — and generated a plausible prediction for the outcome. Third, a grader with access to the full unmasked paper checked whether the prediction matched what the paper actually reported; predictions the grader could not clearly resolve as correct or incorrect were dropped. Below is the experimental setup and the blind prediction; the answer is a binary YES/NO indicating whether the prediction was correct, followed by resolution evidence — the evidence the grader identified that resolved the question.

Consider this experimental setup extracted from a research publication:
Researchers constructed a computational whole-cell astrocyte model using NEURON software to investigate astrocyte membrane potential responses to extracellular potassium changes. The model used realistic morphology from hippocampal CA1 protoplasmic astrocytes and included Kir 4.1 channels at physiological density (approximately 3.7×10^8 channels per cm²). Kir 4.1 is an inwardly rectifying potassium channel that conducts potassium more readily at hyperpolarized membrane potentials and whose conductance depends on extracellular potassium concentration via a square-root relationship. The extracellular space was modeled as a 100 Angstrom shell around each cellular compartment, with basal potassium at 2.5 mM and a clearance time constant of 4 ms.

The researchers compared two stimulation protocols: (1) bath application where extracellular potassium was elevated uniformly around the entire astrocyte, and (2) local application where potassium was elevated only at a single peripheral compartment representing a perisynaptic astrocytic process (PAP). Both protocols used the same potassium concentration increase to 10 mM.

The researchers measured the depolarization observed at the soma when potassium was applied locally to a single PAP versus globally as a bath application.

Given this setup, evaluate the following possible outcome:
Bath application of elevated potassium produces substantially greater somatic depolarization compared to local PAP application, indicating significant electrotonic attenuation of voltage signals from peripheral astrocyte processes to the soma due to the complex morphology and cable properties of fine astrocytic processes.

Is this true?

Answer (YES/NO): YES